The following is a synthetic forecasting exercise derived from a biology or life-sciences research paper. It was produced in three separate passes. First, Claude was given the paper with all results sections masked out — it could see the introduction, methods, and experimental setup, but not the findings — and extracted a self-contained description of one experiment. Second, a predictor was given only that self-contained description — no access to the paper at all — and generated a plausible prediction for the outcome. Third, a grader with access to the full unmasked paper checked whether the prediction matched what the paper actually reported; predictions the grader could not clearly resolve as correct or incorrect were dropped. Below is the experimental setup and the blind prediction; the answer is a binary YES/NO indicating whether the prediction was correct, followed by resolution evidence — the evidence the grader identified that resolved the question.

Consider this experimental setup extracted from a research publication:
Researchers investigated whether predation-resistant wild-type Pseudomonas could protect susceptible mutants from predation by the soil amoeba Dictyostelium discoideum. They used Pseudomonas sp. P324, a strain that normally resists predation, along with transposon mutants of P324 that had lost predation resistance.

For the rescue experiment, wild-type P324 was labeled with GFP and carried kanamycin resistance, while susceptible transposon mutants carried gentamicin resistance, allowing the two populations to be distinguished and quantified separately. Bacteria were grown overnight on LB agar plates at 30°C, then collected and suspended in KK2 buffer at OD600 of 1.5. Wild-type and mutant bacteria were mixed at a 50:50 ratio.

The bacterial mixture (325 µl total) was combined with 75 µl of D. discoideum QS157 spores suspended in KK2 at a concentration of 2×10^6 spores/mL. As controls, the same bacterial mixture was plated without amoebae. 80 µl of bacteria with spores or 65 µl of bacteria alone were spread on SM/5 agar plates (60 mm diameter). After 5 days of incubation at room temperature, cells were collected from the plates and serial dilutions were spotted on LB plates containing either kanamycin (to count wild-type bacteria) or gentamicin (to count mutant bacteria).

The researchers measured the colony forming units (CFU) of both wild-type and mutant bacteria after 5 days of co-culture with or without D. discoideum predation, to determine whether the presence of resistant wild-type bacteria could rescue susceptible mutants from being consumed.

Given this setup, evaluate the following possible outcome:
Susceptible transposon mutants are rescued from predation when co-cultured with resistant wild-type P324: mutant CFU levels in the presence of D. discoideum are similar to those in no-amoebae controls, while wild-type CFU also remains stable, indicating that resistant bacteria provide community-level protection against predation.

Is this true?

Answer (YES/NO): NO